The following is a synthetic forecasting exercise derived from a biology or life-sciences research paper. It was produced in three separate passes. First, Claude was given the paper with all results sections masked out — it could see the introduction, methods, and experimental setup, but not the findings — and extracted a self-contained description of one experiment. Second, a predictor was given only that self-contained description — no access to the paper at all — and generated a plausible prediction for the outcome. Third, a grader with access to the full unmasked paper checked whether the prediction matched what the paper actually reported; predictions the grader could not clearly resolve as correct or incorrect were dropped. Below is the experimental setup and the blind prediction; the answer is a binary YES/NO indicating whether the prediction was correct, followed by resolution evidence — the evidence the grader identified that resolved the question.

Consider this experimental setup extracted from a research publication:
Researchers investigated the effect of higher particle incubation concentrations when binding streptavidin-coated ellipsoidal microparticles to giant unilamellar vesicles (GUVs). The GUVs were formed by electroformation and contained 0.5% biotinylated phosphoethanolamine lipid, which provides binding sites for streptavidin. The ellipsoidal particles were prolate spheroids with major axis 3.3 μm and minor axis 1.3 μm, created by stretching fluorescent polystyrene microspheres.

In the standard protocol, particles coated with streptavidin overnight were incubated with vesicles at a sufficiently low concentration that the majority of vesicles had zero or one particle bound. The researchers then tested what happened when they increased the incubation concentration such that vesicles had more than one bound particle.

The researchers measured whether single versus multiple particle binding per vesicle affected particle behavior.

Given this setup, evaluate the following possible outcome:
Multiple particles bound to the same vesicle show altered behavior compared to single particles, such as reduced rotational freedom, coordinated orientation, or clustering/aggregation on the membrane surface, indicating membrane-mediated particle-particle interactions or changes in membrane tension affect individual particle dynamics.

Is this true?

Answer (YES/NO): YES